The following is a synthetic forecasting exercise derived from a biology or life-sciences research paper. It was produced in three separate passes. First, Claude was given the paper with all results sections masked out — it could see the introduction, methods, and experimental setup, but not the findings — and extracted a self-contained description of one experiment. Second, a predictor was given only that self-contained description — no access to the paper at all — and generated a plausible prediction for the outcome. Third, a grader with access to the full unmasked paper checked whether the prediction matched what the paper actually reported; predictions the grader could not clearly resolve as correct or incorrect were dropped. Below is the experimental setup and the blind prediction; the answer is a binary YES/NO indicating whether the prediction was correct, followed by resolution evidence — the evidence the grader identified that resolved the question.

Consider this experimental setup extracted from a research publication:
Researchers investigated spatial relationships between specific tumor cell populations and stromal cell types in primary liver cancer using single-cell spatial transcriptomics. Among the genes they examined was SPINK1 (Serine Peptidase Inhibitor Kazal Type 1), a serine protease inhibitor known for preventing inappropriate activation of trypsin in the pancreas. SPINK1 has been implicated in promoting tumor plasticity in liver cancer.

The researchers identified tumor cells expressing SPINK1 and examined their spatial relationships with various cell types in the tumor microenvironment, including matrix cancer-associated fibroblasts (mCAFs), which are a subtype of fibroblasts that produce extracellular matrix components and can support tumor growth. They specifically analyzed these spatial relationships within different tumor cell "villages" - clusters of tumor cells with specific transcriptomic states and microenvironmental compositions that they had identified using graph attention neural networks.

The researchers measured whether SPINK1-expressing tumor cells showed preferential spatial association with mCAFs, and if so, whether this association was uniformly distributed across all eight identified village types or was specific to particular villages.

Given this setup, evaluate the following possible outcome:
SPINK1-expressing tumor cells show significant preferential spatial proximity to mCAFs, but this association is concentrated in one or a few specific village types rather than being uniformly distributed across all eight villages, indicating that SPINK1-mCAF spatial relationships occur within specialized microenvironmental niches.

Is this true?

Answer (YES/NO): YES